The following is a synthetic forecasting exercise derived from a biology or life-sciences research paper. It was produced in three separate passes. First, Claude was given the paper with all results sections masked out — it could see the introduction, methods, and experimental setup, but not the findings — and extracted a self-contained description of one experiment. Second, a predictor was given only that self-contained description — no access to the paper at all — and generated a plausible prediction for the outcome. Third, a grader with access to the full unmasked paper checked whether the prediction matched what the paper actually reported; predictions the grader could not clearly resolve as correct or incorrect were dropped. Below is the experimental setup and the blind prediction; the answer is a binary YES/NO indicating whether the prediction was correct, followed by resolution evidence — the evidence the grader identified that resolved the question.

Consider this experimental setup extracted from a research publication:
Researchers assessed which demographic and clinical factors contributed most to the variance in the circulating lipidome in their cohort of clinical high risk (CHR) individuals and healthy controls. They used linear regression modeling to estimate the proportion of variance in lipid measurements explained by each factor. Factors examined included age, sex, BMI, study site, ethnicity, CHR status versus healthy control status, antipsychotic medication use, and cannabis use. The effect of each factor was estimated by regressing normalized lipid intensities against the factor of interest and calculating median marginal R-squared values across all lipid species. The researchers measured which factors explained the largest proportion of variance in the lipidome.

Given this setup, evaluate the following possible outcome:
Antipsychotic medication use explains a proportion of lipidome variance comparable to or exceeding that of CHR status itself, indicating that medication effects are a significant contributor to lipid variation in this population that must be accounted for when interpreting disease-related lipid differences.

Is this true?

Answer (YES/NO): NO